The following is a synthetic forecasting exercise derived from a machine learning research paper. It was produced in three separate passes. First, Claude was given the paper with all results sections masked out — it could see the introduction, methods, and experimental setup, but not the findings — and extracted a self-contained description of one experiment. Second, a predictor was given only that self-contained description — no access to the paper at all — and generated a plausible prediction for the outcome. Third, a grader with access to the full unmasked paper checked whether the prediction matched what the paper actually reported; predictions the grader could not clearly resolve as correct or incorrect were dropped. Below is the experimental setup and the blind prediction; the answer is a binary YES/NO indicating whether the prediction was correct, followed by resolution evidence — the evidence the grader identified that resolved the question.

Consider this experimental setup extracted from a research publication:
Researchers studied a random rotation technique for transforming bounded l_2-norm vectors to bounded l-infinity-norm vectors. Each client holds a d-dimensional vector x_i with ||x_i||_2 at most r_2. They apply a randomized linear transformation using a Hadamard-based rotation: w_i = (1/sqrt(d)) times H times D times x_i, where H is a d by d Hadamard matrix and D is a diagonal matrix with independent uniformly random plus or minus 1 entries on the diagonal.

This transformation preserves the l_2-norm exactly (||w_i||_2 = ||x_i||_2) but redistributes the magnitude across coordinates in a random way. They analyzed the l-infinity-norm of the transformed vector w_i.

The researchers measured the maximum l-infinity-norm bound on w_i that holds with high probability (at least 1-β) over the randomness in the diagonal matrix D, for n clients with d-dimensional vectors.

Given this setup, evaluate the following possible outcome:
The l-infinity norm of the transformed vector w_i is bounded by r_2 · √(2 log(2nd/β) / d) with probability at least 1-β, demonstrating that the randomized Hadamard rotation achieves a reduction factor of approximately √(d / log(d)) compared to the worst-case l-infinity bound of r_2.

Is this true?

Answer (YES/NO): NO